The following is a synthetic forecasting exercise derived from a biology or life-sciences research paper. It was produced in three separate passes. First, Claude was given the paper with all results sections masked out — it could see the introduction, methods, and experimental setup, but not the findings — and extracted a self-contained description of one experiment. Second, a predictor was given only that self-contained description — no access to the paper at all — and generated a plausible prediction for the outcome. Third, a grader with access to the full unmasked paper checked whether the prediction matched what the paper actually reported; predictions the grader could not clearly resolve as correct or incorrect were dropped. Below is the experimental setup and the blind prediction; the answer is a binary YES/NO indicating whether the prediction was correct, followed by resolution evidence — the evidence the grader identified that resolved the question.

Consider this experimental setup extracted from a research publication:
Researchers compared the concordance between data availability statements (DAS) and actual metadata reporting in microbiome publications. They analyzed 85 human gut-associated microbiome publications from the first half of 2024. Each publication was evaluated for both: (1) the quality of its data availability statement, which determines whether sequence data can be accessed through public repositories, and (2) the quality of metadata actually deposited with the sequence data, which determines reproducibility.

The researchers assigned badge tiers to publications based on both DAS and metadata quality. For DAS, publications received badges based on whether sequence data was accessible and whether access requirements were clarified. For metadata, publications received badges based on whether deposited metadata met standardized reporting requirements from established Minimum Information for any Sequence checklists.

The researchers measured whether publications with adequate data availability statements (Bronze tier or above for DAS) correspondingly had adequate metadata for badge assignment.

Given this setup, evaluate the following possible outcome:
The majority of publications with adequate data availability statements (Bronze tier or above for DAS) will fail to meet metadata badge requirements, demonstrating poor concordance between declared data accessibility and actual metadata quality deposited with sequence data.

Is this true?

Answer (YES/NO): YES